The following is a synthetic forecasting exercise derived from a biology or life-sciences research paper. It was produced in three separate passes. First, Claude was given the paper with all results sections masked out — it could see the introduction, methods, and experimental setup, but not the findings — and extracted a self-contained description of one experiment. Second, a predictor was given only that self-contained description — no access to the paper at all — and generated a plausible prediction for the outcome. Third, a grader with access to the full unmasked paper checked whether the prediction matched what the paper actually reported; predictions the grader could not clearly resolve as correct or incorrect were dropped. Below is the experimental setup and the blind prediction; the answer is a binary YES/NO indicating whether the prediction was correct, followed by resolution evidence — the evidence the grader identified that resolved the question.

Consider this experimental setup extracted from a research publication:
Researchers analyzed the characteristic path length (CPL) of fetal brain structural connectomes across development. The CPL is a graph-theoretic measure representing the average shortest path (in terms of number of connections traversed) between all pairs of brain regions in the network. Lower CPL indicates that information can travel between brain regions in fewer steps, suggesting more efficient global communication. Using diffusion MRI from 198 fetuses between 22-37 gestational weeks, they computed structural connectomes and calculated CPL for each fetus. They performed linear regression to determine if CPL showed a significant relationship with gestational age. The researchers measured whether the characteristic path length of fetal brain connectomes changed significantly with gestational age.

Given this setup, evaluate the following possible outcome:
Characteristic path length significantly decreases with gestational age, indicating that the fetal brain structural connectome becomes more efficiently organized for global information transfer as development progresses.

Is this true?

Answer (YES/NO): YES